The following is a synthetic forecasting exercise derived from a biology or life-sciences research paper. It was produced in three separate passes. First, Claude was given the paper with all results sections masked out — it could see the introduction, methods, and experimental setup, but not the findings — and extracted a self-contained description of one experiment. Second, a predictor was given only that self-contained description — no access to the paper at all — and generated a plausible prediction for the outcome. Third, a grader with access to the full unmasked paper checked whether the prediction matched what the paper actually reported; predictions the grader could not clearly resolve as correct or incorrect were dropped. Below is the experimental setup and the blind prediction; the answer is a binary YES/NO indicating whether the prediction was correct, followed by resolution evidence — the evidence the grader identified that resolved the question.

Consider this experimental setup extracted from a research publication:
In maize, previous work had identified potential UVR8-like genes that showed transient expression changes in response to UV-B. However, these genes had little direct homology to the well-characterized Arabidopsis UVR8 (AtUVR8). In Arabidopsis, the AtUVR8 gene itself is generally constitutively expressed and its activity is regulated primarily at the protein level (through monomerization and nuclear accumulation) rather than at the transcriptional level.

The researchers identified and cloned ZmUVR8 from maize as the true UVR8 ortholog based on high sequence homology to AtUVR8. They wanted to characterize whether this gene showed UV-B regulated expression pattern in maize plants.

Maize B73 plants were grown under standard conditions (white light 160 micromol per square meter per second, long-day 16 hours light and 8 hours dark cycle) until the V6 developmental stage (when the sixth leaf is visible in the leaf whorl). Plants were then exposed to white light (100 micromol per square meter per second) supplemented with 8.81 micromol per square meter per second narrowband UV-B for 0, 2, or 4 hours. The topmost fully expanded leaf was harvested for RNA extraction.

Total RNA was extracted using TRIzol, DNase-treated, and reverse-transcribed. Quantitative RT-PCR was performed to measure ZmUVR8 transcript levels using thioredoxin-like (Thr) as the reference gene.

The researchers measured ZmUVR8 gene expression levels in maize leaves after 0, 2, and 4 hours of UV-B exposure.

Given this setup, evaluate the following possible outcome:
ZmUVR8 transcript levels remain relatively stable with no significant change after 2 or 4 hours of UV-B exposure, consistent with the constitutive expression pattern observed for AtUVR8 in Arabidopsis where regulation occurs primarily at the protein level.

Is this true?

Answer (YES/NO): NO